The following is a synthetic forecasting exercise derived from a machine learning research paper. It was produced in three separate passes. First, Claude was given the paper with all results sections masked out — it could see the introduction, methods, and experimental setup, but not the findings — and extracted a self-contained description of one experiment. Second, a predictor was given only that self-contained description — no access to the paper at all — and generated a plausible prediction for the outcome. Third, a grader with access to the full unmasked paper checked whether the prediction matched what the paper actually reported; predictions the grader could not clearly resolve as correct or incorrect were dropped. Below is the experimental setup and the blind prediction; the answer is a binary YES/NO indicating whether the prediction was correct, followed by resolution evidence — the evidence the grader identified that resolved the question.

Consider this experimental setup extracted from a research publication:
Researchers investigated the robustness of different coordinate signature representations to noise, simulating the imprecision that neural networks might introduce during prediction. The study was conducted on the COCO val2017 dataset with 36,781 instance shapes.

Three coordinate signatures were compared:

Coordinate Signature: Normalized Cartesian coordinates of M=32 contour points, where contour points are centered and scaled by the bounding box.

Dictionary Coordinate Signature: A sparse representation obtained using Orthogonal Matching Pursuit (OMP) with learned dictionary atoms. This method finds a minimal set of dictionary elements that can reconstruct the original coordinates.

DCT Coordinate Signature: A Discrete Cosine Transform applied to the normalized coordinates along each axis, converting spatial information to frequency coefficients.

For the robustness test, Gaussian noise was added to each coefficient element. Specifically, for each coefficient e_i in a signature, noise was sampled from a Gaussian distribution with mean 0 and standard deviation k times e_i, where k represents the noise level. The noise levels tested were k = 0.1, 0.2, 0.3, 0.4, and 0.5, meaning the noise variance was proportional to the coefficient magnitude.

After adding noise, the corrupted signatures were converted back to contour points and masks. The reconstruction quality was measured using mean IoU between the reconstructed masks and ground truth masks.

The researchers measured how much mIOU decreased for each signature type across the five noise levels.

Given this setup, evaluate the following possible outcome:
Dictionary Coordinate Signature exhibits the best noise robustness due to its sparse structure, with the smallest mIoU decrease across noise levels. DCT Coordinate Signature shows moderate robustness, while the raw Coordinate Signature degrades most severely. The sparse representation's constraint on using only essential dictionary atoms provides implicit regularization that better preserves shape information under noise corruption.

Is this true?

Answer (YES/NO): NO